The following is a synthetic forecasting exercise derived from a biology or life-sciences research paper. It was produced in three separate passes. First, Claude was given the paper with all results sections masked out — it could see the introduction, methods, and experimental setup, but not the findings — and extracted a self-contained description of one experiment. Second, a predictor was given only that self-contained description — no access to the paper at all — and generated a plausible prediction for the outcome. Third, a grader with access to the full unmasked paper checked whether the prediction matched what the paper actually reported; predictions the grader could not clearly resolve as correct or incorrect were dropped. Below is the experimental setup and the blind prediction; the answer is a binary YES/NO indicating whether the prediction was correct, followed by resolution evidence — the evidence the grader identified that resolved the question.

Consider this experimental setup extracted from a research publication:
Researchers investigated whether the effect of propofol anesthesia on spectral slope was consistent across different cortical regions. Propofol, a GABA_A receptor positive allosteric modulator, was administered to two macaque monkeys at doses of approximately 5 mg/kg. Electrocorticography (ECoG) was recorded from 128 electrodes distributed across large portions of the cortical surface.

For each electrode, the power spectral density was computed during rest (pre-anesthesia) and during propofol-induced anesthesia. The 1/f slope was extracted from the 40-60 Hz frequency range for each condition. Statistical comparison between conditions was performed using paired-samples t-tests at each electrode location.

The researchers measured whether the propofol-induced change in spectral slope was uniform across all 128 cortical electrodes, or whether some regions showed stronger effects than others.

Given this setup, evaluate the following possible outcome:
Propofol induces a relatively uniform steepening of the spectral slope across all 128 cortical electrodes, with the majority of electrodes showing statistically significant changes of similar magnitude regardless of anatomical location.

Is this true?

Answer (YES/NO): NO